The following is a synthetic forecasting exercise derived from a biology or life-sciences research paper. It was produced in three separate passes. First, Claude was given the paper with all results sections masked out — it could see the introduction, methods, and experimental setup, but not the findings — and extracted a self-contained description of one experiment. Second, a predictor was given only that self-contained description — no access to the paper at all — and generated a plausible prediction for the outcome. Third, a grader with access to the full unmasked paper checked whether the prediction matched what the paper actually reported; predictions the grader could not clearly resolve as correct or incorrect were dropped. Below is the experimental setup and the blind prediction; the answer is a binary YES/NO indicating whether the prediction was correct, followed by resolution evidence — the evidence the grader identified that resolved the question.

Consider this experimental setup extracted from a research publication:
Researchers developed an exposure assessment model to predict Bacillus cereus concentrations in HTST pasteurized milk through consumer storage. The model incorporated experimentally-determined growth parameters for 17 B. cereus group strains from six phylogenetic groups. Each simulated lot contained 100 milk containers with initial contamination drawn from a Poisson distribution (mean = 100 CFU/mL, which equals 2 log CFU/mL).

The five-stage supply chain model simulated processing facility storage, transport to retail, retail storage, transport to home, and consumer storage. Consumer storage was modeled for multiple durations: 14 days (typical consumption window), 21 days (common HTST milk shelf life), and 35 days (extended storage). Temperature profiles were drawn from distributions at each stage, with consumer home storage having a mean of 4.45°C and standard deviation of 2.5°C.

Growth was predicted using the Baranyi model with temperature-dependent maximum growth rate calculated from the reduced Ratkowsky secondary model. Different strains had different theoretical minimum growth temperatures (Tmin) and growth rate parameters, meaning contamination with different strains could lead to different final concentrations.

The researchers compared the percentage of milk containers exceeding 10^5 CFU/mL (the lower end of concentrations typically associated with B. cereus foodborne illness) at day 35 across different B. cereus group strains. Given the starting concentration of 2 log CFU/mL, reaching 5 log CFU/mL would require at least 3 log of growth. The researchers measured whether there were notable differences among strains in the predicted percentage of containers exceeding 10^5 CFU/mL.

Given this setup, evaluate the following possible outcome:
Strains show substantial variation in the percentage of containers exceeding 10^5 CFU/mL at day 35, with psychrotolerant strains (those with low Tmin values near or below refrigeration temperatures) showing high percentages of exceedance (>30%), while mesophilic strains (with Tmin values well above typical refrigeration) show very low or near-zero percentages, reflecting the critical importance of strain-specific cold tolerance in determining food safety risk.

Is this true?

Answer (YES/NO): NO